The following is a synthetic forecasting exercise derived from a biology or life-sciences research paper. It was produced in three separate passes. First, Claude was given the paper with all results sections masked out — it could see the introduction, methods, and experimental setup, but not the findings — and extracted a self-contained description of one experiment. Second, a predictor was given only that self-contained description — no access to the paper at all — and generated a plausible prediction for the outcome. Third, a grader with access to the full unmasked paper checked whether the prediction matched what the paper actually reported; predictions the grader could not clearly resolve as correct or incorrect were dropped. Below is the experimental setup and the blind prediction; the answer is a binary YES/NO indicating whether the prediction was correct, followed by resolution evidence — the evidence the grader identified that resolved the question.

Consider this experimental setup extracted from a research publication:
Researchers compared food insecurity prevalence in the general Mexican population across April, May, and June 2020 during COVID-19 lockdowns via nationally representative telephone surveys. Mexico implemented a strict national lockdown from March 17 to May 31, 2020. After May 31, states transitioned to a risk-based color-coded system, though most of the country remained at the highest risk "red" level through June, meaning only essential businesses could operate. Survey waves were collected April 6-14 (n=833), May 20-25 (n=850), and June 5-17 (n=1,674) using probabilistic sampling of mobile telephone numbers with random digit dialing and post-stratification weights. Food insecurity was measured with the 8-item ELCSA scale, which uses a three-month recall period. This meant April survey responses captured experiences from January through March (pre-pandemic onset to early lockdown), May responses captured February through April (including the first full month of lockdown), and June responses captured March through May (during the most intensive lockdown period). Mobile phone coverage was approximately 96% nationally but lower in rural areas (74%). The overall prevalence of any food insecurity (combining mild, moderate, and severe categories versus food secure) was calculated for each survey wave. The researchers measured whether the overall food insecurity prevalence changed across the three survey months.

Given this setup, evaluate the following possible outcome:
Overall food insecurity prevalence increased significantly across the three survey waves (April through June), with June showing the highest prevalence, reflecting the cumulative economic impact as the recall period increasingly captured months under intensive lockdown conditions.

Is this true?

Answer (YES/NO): YES